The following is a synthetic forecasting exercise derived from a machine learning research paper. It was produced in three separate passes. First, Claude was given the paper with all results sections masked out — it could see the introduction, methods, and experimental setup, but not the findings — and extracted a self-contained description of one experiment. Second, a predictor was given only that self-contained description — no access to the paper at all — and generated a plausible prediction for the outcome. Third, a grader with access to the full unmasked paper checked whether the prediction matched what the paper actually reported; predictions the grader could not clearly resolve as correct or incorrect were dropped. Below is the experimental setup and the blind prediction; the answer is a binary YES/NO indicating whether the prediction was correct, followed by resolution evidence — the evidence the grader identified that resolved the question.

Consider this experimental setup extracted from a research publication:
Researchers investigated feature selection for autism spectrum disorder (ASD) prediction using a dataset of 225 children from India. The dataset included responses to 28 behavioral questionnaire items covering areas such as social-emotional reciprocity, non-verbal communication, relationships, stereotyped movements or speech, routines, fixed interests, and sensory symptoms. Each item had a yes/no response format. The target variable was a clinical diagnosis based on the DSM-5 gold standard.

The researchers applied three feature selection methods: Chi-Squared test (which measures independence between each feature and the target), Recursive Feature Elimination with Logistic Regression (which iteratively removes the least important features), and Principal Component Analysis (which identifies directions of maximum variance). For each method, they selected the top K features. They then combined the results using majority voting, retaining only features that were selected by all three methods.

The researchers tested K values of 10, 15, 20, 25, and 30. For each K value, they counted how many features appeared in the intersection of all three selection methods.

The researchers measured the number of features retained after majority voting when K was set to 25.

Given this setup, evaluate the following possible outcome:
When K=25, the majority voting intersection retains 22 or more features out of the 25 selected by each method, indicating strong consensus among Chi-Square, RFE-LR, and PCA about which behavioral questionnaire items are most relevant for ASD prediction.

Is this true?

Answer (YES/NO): NO